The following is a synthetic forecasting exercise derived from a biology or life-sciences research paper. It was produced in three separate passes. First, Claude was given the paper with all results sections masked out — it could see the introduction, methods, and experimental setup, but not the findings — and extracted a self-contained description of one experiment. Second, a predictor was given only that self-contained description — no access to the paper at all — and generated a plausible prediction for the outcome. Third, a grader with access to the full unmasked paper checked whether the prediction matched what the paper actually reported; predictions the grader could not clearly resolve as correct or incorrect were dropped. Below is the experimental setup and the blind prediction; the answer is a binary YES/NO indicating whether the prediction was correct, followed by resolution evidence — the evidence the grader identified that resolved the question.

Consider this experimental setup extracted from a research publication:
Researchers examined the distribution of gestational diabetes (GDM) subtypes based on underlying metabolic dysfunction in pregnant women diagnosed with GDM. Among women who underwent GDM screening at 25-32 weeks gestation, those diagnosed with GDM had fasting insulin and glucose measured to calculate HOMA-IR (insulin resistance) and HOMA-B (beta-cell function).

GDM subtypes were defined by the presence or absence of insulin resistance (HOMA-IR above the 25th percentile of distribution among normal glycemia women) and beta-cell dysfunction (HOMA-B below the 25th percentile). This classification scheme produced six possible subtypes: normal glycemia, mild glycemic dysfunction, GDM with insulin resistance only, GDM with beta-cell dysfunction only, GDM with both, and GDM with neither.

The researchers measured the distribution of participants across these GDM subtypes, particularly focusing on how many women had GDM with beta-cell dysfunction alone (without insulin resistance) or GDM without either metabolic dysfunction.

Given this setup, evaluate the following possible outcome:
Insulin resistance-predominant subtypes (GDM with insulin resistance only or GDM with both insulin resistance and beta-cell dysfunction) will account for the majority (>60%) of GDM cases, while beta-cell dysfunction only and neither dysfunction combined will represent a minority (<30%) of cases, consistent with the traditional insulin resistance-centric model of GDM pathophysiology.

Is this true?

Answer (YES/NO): YES